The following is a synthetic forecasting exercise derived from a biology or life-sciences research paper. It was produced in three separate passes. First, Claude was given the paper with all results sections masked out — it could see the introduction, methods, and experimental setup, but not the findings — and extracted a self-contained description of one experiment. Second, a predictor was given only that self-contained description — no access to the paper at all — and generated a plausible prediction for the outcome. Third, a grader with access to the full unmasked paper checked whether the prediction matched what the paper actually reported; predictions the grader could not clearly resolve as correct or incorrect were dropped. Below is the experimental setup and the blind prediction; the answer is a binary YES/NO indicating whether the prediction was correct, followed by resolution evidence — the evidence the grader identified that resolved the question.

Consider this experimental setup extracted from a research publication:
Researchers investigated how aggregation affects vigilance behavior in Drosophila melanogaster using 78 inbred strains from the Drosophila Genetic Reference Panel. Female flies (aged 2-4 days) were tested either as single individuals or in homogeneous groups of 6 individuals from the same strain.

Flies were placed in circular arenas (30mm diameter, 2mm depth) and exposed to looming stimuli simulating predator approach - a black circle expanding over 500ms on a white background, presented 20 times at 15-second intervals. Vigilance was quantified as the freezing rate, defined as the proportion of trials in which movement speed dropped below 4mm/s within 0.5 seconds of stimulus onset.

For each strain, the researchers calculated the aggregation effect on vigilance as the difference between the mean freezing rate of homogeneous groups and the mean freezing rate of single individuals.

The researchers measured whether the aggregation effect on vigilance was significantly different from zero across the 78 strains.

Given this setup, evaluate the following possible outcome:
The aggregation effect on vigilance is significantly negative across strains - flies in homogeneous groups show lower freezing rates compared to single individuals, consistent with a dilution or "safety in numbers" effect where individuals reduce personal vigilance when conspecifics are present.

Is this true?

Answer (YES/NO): NO